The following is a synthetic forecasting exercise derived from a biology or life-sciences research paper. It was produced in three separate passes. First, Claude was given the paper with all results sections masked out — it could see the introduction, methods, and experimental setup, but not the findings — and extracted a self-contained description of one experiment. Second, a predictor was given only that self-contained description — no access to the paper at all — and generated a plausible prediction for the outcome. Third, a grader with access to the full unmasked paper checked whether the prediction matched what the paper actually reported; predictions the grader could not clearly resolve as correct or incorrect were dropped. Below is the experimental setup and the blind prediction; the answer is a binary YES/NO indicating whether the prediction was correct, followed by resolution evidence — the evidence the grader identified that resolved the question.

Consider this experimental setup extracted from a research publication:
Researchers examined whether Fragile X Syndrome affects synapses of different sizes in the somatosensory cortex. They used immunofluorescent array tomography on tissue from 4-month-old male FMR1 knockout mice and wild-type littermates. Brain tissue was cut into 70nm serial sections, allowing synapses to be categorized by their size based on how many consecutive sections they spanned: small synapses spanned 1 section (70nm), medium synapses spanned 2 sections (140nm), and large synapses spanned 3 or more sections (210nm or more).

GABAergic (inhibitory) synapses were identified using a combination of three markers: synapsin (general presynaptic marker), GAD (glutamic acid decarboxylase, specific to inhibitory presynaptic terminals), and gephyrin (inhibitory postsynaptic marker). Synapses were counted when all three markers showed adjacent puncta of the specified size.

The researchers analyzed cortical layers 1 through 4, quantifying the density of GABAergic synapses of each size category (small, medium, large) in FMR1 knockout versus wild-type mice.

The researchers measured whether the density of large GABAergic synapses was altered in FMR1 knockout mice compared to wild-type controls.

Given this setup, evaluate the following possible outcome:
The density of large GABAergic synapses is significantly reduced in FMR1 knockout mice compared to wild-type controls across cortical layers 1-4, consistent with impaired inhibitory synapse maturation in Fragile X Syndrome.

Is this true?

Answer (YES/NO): YES